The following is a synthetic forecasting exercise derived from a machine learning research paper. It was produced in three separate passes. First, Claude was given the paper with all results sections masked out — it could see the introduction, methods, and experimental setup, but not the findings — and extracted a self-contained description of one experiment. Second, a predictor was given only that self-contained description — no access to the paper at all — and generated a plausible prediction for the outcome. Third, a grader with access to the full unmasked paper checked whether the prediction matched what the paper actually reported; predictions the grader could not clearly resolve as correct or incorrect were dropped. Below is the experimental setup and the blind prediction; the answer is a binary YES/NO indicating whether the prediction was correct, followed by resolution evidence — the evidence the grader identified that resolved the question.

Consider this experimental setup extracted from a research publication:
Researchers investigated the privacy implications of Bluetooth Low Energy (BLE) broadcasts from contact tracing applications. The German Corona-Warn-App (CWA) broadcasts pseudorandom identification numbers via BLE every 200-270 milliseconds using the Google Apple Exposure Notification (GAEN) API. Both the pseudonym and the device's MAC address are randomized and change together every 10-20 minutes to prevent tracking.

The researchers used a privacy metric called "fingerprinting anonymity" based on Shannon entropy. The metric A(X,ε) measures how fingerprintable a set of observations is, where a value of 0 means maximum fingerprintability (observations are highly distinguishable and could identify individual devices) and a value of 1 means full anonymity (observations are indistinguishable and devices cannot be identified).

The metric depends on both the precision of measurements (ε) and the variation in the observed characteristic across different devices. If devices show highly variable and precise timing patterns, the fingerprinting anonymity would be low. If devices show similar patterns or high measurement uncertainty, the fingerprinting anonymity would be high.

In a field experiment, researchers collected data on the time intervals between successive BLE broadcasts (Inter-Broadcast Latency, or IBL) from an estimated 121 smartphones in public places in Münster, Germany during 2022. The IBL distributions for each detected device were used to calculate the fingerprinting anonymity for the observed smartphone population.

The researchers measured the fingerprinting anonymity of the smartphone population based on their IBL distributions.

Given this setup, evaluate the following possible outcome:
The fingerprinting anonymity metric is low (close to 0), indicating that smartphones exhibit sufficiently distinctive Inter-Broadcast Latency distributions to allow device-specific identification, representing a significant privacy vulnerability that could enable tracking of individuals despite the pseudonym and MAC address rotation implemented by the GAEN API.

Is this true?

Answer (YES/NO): NO